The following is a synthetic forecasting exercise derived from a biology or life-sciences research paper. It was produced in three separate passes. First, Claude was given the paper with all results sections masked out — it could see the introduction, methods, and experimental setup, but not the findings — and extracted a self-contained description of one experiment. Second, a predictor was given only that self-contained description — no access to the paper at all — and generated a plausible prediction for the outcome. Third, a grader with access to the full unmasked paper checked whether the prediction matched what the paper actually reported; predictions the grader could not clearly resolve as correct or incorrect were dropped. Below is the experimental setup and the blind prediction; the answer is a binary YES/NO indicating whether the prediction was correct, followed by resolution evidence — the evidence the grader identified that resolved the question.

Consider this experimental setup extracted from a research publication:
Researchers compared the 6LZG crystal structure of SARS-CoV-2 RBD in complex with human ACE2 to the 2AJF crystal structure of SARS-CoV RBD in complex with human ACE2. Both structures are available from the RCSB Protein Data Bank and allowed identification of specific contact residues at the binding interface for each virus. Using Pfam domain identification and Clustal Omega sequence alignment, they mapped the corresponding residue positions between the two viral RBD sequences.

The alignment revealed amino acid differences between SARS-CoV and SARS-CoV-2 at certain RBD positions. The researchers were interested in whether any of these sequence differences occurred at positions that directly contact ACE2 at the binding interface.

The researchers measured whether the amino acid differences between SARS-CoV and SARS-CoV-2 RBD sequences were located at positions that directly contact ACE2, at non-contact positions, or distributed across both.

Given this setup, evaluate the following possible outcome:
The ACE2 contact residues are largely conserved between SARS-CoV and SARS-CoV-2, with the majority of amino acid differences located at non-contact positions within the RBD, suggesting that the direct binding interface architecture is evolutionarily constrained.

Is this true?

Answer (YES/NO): YES